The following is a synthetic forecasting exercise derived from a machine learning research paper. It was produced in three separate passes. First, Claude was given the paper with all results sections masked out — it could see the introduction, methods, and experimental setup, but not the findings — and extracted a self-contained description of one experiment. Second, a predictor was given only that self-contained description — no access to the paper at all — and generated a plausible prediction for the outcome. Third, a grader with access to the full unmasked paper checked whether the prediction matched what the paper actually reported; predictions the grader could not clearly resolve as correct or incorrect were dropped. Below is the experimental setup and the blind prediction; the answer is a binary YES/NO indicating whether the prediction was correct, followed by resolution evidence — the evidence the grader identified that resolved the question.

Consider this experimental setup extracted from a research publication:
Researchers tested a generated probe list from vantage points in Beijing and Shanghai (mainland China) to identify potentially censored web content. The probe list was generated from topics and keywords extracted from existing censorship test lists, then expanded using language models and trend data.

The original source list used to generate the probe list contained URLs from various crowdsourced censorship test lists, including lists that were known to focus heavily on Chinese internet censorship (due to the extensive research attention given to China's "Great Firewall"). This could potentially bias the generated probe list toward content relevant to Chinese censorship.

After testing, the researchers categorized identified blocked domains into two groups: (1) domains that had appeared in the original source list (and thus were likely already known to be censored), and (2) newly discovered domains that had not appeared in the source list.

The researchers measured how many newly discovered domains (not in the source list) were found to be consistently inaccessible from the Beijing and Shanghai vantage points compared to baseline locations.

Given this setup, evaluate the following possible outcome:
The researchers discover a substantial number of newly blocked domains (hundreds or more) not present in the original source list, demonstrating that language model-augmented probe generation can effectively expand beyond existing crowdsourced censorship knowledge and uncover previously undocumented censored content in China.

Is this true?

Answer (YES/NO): YES